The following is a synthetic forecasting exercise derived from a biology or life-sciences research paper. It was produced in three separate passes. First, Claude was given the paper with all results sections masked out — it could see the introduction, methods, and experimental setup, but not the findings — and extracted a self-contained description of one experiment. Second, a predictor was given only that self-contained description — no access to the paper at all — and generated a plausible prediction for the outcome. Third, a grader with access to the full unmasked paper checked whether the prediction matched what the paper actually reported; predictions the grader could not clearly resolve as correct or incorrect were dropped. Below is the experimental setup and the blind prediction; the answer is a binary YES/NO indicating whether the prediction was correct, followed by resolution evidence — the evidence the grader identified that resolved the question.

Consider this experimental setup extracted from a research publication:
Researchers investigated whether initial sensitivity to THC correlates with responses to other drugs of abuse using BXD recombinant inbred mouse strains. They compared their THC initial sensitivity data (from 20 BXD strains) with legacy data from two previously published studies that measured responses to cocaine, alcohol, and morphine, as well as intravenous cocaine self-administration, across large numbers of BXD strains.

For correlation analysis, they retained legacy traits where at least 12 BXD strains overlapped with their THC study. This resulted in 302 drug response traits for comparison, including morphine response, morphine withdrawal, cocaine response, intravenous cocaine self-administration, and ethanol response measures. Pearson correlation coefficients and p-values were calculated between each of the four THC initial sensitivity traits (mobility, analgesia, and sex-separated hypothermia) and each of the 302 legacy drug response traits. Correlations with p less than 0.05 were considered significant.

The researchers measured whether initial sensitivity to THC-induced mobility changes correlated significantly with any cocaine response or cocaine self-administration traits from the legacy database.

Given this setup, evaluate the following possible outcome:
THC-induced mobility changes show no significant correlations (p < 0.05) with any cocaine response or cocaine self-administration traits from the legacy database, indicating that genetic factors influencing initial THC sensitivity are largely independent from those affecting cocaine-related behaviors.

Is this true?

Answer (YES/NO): NO